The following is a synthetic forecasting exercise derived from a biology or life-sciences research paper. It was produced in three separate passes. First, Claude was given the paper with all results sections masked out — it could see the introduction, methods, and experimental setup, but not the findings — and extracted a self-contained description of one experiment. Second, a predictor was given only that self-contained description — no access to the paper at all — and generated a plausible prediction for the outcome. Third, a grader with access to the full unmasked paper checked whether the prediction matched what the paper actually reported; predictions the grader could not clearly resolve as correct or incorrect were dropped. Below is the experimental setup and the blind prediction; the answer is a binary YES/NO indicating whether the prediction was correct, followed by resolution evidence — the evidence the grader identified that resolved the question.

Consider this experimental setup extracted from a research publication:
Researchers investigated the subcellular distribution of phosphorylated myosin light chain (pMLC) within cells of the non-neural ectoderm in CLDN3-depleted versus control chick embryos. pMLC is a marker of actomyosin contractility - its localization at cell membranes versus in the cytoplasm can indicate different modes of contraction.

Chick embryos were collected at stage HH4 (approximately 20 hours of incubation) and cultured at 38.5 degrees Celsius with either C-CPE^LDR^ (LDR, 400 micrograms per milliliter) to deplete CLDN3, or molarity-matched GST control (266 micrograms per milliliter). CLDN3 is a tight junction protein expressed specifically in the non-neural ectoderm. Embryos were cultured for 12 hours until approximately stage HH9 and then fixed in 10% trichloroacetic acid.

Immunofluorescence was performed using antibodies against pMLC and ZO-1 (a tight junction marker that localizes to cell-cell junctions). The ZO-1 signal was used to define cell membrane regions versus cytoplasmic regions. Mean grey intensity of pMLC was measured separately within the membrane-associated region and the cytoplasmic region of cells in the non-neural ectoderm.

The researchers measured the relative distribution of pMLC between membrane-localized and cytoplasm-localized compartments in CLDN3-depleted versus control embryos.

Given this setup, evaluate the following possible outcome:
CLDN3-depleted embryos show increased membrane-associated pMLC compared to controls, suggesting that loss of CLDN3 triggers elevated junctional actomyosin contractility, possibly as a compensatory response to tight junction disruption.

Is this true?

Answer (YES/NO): YES